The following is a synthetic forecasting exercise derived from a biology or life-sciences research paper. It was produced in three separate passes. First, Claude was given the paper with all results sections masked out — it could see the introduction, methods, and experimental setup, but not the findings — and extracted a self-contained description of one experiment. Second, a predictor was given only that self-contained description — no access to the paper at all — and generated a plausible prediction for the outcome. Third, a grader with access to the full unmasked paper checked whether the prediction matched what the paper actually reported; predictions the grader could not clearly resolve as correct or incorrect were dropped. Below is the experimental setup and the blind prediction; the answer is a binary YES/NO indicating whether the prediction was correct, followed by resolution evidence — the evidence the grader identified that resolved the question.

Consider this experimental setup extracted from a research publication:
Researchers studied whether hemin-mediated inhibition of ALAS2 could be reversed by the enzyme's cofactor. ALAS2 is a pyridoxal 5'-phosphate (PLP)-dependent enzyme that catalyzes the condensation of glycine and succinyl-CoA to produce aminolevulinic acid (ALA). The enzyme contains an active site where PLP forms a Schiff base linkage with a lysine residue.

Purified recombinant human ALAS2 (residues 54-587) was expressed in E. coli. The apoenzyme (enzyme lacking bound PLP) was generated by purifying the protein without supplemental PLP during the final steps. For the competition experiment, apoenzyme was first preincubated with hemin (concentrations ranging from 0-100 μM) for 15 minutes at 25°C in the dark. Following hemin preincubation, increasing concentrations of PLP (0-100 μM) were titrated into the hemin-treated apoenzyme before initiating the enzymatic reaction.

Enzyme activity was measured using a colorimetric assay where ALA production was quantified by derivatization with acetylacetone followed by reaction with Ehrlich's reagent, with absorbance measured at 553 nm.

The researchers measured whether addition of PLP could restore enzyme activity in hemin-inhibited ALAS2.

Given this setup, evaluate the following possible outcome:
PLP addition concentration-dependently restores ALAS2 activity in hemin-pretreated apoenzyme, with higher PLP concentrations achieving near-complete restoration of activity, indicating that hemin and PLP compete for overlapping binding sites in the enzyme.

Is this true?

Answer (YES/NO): NO